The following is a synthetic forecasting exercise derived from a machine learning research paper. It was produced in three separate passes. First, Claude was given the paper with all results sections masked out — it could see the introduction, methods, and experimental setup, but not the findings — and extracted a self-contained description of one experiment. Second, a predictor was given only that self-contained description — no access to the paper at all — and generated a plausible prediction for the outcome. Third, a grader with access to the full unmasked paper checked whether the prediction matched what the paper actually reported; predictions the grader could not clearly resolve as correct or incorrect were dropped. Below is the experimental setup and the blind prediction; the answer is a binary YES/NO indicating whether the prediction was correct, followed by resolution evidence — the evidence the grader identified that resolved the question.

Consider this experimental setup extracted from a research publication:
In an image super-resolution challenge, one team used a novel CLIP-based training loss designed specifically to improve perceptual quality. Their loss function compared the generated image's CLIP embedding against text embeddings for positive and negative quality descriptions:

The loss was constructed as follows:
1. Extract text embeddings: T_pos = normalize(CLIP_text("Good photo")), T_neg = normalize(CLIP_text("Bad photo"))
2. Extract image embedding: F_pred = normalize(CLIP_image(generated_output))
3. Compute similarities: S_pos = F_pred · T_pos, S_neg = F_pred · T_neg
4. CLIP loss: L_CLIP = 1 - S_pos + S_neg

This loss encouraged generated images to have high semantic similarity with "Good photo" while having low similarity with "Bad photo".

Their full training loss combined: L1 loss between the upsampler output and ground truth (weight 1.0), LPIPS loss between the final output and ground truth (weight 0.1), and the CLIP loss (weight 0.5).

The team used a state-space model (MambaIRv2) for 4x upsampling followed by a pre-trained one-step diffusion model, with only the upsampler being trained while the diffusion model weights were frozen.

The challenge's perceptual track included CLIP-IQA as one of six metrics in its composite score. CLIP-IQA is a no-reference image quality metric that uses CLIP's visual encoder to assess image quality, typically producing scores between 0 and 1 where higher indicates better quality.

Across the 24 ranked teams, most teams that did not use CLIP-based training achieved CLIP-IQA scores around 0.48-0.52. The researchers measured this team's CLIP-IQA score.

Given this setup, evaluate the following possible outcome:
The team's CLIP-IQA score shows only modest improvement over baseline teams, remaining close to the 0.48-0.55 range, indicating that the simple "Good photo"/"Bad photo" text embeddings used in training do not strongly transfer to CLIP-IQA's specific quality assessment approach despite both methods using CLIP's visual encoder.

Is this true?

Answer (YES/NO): NO